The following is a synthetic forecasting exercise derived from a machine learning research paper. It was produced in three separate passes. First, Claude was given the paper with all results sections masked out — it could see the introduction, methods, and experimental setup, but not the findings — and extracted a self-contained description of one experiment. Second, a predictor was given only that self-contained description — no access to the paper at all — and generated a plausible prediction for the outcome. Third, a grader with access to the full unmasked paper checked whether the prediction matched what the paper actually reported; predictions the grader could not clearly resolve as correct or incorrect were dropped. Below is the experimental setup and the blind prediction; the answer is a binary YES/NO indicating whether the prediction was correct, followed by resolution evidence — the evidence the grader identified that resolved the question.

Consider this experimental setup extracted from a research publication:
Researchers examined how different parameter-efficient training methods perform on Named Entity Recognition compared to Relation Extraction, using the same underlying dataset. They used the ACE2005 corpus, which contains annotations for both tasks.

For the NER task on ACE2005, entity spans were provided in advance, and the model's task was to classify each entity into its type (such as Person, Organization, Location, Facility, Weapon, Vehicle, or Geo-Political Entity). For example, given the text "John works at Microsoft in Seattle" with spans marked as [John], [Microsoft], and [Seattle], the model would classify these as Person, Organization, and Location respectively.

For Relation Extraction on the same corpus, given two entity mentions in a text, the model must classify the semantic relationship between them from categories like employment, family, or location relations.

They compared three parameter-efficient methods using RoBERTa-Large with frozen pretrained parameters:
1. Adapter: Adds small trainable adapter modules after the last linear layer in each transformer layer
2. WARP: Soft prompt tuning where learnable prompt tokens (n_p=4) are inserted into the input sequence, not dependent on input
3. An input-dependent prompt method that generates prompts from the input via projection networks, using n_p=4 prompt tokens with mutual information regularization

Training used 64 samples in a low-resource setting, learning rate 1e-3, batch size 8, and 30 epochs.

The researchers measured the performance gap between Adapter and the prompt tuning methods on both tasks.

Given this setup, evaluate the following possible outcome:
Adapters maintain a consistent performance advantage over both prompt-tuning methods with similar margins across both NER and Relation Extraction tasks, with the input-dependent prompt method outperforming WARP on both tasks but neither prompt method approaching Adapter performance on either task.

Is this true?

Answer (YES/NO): NO